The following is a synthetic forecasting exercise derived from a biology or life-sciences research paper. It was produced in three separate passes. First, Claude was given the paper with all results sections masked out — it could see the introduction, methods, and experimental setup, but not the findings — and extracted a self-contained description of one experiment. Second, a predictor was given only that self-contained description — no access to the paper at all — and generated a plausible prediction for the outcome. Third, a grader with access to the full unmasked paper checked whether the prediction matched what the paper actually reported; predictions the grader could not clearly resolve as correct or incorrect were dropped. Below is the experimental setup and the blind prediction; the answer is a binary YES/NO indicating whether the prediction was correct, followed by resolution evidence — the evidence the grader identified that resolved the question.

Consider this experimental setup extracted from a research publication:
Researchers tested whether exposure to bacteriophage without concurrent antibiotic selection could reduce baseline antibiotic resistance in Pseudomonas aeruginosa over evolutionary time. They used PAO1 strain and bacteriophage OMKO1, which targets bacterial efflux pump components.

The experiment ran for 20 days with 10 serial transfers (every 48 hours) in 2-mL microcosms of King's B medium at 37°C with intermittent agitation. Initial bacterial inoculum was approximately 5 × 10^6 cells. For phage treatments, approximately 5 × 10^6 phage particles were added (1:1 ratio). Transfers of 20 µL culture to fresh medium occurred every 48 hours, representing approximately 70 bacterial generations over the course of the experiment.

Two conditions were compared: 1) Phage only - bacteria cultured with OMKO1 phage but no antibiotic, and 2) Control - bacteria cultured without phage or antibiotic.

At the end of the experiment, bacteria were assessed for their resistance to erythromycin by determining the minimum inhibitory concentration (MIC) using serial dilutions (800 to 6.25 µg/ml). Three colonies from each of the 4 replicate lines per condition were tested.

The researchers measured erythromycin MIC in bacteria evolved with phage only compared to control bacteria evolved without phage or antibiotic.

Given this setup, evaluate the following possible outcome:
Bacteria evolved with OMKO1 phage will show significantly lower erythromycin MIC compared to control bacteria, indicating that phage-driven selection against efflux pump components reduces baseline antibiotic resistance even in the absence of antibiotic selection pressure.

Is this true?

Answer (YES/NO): YES